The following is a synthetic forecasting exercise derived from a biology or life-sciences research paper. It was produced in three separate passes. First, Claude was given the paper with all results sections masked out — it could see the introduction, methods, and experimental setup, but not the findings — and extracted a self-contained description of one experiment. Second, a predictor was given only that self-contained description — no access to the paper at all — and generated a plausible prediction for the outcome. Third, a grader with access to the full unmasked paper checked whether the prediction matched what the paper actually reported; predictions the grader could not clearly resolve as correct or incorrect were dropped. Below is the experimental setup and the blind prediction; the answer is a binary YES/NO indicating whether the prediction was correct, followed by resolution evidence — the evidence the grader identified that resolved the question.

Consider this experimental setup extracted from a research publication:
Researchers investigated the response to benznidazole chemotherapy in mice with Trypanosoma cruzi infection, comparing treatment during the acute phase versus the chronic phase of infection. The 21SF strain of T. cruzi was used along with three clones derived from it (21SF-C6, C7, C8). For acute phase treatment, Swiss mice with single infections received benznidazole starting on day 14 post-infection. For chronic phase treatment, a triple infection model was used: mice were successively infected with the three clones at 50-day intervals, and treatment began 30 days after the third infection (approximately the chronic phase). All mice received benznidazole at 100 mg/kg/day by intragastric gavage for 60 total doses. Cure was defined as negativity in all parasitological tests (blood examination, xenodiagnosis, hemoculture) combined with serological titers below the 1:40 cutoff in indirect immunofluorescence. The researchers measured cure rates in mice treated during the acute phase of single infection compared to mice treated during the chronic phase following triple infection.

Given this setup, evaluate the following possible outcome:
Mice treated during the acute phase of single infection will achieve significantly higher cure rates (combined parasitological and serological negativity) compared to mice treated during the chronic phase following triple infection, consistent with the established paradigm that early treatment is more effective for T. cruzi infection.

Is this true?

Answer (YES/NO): NO